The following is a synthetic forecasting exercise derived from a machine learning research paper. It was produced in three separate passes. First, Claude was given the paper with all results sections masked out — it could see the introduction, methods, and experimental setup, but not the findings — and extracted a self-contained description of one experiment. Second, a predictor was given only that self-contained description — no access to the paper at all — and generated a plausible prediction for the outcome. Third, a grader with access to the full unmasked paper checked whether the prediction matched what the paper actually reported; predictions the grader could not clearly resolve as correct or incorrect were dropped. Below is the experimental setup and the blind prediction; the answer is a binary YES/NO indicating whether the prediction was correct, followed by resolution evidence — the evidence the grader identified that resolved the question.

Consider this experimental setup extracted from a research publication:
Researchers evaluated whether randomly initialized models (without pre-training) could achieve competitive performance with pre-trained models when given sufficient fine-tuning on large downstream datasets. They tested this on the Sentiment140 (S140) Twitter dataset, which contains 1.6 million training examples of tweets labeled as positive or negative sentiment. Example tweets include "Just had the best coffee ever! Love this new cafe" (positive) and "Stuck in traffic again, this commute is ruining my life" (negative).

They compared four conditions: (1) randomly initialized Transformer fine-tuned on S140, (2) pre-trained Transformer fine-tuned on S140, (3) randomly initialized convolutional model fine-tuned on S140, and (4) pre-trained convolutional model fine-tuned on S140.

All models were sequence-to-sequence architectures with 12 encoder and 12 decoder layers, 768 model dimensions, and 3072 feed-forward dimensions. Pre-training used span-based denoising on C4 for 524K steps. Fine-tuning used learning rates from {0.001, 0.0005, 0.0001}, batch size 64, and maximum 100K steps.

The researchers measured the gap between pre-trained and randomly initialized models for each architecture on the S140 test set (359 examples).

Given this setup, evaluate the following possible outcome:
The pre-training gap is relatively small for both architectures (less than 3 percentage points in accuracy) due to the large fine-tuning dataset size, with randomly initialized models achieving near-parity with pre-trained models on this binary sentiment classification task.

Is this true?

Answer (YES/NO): NO